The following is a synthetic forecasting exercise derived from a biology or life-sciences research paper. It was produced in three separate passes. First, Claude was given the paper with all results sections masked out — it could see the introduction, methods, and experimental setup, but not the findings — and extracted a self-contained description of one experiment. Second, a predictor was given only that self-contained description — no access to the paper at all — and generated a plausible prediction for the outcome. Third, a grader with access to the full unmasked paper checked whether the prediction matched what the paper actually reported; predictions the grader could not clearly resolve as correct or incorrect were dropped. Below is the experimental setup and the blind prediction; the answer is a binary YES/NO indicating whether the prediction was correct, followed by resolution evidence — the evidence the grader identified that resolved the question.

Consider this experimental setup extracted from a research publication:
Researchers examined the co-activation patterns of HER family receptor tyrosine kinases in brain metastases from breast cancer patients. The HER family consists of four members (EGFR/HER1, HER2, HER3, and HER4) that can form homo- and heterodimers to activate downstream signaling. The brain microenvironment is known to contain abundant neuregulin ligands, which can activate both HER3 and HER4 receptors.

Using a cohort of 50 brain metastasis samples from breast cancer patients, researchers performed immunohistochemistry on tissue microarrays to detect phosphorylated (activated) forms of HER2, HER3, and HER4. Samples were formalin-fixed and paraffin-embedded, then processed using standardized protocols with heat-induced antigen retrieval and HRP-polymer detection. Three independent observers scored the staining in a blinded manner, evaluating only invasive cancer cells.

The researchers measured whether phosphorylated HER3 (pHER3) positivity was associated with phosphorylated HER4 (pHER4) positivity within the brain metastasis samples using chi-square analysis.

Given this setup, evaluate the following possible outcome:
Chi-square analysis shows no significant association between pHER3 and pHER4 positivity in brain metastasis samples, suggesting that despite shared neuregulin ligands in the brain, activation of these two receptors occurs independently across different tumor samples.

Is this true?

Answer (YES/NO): NO